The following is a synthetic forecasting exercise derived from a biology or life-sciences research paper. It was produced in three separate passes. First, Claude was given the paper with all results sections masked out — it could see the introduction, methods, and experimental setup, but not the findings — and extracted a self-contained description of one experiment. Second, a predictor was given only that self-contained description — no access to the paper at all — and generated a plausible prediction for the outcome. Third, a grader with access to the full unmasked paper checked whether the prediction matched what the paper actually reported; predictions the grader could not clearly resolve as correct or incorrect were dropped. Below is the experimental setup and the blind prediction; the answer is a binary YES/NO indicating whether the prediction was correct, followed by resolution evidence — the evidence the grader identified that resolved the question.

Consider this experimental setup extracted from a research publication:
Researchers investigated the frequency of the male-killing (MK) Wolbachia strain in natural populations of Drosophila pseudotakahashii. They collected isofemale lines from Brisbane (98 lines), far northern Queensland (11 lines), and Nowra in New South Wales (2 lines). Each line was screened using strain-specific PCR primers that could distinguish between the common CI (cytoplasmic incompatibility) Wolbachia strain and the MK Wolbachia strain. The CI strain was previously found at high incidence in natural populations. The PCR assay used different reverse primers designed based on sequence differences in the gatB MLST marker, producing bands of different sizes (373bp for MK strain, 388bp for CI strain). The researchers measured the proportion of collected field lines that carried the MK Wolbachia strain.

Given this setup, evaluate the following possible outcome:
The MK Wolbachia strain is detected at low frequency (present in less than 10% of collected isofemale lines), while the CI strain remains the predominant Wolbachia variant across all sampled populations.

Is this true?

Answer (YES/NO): YES